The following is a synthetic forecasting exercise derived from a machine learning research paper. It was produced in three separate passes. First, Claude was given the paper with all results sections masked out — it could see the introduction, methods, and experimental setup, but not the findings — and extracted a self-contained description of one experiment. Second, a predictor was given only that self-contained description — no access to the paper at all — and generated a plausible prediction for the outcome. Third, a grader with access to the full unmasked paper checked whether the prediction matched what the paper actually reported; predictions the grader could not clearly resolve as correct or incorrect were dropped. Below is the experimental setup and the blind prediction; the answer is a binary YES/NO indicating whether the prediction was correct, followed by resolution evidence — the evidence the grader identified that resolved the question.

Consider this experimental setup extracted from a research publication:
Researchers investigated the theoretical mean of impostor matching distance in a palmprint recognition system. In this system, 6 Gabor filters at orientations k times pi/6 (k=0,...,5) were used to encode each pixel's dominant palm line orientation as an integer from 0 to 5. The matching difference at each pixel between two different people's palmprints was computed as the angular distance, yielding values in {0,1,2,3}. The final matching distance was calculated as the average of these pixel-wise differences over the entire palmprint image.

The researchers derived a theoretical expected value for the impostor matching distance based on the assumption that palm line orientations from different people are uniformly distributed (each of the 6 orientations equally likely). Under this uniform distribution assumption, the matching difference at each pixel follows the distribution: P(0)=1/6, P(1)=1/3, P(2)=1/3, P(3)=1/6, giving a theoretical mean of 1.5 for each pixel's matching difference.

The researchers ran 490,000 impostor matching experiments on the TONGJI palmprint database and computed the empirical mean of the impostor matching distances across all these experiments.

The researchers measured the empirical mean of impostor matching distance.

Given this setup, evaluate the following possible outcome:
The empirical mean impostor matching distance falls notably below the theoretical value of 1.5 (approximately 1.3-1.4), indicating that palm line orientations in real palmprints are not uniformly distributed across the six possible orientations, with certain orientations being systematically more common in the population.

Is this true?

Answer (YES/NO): NO